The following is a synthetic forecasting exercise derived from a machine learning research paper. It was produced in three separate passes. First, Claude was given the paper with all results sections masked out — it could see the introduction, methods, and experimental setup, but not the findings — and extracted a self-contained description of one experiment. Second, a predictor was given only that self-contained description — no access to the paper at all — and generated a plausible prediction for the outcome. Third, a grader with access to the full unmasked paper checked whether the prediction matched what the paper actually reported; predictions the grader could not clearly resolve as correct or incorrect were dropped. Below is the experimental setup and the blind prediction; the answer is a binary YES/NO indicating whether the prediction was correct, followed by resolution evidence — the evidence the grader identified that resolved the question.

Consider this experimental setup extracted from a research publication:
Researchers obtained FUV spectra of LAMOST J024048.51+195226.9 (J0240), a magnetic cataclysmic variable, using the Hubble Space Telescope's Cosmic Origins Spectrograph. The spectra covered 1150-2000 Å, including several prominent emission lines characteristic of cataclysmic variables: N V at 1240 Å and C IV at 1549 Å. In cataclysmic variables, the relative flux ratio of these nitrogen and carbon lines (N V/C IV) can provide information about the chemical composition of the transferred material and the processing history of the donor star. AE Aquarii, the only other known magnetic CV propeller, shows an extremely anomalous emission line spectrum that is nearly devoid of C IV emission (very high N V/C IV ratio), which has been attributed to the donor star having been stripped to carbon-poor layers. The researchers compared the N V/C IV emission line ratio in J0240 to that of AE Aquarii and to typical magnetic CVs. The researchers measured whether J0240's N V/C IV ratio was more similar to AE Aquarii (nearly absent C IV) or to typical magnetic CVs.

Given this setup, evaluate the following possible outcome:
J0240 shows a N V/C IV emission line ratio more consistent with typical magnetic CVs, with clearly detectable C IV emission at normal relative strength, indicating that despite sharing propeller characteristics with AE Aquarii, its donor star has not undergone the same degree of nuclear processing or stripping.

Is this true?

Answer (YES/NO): NO